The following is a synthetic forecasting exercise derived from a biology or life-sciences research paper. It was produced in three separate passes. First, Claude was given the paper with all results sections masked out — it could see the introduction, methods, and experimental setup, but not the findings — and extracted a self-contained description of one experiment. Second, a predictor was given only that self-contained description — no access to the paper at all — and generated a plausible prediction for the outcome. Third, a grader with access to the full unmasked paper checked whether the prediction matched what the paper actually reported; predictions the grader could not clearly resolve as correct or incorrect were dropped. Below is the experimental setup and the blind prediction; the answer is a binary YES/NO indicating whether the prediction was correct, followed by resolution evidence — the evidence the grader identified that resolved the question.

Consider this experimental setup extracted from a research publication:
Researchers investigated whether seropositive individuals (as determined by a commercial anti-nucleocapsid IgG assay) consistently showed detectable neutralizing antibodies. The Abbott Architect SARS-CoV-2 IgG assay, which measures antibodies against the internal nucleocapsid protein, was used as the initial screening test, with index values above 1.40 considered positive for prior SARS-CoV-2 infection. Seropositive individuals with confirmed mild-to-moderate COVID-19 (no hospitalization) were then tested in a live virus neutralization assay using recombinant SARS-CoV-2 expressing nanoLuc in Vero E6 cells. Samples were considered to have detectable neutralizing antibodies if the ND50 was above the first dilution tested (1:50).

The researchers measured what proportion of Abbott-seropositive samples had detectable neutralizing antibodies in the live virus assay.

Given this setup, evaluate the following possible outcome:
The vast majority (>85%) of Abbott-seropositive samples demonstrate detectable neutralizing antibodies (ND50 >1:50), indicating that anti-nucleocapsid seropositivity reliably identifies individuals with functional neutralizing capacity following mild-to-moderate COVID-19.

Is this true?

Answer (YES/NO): NO